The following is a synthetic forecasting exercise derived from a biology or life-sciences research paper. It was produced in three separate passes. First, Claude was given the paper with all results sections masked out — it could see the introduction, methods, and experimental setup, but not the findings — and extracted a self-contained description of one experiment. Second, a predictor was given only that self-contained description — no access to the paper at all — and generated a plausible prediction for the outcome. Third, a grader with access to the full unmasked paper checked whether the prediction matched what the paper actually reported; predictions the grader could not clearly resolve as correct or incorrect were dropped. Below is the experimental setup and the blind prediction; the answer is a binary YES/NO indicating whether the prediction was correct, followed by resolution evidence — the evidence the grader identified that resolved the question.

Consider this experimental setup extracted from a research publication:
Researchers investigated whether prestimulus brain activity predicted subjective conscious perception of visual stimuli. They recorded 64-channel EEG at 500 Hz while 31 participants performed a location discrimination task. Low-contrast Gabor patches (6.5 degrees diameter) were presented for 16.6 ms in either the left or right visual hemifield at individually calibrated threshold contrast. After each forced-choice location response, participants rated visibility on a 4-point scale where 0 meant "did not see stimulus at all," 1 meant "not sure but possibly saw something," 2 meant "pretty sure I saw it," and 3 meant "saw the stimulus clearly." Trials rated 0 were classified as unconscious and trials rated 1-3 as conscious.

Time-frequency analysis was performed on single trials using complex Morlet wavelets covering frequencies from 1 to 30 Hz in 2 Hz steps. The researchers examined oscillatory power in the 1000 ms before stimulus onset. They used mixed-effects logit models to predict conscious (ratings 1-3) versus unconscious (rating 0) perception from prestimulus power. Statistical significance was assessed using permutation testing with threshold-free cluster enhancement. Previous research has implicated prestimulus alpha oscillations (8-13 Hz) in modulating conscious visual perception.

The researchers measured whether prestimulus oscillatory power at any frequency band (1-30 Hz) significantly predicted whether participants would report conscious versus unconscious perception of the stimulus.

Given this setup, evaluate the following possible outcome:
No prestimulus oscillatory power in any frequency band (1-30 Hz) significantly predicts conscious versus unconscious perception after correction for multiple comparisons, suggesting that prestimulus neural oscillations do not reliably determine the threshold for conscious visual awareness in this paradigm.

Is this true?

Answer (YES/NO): NO